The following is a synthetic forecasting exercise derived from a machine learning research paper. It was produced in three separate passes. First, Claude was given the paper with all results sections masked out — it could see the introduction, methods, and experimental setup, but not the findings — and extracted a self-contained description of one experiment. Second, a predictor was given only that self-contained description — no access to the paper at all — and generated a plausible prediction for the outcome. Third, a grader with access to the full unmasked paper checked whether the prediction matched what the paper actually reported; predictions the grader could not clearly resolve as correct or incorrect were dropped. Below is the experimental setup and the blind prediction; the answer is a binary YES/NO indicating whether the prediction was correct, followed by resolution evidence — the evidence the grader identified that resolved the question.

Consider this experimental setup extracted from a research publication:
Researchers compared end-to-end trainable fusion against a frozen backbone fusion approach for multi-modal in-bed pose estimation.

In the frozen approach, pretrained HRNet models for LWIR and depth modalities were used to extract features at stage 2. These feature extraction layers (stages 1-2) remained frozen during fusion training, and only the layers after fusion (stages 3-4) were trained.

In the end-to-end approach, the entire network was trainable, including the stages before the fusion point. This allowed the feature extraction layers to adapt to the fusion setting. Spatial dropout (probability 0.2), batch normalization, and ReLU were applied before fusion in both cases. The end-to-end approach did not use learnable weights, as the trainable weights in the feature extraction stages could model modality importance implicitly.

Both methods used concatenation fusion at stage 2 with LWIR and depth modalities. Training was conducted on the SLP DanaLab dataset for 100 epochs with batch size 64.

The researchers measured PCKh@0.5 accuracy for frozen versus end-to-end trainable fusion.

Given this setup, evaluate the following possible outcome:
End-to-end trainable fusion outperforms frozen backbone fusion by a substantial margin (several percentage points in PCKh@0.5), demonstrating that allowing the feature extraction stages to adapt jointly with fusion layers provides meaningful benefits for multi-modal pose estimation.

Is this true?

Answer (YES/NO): YES